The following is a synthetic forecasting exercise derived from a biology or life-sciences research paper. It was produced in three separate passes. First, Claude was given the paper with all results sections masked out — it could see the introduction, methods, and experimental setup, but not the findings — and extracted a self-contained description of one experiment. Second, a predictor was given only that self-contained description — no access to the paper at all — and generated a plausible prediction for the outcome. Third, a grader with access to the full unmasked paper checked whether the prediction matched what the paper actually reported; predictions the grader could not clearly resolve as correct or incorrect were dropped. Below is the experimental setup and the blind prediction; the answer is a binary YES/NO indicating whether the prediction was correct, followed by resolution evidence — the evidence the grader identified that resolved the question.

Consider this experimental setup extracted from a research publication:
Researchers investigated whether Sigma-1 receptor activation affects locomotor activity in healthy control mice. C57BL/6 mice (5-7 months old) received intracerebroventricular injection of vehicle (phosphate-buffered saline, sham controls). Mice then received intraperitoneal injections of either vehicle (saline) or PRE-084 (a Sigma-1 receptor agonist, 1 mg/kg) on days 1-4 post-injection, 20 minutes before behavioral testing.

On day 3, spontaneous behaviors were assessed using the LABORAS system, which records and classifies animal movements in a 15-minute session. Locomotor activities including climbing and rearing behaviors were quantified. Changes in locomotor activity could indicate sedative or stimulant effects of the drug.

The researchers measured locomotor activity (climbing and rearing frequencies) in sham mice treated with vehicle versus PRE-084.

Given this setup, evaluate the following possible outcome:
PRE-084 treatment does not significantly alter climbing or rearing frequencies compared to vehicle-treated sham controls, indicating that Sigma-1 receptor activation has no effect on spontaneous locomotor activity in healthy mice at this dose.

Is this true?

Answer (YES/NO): YES